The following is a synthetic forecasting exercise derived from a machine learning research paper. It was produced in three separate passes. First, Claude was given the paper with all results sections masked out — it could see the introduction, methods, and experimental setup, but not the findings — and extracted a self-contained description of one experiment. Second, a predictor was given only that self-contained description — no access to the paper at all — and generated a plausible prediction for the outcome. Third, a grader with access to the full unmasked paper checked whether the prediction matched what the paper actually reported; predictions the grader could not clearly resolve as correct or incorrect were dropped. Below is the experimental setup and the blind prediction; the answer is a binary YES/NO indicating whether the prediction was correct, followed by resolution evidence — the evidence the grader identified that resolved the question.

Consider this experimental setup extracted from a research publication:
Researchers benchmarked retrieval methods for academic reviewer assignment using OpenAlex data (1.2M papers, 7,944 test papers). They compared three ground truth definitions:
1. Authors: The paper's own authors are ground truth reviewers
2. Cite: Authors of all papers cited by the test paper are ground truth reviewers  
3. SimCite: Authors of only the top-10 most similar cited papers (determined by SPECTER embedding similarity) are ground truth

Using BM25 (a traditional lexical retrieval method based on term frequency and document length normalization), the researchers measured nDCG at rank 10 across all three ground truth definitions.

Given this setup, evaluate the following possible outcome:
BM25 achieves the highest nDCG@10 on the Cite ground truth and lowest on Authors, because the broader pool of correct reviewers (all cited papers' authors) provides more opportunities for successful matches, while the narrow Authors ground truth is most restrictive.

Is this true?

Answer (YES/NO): YES